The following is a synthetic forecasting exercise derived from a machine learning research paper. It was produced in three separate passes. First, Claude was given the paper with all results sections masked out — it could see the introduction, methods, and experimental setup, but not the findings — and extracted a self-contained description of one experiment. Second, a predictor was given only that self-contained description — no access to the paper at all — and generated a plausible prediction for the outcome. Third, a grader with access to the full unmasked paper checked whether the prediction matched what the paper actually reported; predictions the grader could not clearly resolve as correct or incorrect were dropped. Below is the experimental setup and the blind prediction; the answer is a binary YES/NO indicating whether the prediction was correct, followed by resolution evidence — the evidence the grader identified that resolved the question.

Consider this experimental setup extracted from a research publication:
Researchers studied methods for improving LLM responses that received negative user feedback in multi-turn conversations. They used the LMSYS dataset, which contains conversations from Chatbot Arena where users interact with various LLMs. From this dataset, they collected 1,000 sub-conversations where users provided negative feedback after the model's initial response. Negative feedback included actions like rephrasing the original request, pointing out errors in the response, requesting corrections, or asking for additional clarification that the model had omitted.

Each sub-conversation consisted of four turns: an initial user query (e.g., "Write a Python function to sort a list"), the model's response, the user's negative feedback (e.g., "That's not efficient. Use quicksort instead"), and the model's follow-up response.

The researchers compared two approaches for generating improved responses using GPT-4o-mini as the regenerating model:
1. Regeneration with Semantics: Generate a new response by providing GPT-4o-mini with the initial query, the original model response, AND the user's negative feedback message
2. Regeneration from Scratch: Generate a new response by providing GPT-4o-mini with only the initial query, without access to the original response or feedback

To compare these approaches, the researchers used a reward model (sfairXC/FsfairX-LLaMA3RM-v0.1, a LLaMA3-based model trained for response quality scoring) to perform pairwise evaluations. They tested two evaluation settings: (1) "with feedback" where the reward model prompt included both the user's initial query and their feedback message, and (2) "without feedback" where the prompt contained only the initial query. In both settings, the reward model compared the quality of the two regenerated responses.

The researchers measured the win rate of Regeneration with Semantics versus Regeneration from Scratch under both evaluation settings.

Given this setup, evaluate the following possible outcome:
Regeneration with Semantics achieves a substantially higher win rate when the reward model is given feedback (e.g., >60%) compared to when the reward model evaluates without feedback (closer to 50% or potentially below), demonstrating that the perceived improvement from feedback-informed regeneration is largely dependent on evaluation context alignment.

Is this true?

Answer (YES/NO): NO